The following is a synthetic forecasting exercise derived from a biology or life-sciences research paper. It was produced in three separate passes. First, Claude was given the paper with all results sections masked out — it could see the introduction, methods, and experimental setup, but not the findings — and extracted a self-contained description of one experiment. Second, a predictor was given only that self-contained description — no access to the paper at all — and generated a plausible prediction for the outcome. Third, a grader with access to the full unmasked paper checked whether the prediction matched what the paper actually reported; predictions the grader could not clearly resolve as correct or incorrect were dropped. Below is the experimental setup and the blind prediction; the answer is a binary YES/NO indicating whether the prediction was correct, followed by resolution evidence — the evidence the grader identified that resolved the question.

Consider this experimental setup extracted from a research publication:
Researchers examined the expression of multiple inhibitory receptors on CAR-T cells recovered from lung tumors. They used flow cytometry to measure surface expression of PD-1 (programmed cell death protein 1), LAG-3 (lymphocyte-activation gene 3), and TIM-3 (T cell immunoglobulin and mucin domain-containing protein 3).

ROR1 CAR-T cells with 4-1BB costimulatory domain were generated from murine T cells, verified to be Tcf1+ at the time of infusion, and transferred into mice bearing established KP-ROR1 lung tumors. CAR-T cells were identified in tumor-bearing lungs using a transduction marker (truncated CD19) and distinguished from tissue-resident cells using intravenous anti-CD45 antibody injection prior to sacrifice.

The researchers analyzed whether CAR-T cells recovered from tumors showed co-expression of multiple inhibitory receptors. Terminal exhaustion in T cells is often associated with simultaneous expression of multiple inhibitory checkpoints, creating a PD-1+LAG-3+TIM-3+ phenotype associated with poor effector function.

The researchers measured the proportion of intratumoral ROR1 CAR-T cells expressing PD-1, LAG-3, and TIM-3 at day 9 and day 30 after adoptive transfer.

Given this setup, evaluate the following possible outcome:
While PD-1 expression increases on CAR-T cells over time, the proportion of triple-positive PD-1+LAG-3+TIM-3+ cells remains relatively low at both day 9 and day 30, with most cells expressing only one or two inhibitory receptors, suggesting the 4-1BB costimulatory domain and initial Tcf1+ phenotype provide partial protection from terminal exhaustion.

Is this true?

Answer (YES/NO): NO